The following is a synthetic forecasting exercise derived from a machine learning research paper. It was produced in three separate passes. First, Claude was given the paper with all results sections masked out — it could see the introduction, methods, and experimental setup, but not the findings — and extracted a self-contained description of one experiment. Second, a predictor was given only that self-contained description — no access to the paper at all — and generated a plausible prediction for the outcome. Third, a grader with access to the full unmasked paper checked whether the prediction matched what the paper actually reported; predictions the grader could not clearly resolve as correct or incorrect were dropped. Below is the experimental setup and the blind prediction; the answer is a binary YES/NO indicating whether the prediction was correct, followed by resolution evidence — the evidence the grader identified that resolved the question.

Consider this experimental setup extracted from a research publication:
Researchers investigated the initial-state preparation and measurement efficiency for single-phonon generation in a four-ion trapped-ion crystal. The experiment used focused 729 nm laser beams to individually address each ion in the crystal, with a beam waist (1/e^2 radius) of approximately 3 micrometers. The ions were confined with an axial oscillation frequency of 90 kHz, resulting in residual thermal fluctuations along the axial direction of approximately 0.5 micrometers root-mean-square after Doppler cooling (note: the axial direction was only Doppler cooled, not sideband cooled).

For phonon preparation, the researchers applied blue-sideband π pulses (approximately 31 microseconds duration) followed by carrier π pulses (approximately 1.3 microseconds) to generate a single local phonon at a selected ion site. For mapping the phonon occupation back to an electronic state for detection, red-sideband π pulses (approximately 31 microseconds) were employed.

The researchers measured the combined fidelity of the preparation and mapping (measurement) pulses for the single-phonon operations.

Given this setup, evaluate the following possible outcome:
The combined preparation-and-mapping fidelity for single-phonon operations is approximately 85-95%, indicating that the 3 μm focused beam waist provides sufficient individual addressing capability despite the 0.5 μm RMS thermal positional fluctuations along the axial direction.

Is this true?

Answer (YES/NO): NO